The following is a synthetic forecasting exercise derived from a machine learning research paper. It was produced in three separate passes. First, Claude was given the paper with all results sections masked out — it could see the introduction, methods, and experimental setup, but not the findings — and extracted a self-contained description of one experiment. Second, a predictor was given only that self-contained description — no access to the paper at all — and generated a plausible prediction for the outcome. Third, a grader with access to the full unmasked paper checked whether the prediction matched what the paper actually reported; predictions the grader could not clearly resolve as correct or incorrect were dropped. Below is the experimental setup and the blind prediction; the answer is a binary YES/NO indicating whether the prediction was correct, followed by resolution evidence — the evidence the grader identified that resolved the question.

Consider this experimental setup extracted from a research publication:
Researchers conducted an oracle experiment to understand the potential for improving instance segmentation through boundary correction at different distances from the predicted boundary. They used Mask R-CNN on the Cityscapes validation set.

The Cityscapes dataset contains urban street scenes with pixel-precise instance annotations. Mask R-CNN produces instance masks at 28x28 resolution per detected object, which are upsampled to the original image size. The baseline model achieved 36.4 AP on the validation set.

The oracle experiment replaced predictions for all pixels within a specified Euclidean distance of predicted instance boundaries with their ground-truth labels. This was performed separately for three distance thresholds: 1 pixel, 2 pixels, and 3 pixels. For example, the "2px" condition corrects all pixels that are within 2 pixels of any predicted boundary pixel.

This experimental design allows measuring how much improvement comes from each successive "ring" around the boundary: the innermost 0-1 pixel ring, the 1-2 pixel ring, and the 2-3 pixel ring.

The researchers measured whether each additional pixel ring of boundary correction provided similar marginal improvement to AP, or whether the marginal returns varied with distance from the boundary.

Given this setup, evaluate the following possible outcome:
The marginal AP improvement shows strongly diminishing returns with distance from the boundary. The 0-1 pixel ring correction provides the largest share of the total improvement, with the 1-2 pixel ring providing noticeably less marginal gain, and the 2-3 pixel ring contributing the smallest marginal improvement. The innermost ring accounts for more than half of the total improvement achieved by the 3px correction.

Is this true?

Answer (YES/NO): YES